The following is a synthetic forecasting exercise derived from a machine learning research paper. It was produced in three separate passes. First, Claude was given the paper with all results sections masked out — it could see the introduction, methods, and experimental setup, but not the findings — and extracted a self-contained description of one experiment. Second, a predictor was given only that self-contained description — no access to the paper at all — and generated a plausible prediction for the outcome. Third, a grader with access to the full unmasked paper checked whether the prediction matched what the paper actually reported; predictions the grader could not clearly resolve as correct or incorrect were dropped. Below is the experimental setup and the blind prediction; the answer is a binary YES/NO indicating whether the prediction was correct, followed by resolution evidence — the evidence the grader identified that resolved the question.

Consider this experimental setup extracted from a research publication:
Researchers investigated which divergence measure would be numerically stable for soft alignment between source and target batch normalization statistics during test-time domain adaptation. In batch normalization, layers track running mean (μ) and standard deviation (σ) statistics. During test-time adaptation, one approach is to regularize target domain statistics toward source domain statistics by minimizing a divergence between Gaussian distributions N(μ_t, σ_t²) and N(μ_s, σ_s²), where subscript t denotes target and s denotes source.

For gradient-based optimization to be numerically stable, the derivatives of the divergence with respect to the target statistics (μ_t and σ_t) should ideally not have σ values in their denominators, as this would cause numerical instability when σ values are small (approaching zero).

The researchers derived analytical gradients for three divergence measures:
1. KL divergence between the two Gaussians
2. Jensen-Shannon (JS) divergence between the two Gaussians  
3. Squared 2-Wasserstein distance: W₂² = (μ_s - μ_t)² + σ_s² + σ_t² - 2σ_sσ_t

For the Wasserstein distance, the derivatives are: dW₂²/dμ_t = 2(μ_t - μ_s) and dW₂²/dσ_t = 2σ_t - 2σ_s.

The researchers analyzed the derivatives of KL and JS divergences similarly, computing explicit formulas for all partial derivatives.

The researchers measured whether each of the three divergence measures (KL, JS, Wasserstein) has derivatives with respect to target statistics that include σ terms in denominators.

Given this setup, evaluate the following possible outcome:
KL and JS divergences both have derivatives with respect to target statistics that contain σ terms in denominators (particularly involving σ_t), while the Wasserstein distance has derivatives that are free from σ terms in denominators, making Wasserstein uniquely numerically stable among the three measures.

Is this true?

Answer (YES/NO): YES